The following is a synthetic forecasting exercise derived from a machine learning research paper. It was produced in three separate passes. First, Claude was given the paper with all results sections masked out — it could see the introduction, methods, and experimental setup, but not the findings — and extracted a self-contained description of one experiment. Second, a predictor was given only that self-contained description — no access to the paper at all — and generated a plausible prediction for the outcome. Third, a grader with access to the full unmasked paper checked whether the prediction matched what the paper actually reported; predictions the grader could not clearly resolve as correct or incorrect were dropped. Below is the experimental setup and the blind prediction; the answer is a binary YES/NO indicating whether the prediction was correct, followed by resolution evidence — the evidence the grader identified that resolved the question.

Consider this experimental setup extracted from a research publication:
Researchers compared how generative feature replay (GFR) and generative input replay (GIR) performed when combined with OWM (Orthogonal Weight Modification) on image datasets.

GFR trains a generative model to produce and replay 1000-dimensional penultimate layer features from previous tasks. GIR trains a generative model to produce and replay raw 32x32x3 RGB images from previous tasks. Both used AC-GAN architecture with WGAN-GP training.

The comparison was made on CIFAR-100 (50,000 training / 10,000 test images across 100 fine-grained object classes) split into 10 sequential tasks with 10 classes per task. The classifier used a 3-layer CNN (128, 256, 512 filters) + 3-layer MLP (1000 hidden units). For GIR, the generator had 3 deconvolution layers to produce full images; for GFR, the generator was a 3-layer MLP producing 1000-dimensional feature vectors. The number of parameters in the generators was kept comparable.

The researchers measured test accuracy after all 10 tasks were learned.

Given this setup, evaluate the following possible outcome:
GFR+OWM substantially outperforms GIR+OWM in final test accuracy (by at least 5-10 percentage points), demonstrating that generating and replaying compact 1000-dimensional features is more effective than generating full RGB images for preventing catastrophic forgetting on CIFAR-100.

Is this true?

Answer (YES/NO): NO